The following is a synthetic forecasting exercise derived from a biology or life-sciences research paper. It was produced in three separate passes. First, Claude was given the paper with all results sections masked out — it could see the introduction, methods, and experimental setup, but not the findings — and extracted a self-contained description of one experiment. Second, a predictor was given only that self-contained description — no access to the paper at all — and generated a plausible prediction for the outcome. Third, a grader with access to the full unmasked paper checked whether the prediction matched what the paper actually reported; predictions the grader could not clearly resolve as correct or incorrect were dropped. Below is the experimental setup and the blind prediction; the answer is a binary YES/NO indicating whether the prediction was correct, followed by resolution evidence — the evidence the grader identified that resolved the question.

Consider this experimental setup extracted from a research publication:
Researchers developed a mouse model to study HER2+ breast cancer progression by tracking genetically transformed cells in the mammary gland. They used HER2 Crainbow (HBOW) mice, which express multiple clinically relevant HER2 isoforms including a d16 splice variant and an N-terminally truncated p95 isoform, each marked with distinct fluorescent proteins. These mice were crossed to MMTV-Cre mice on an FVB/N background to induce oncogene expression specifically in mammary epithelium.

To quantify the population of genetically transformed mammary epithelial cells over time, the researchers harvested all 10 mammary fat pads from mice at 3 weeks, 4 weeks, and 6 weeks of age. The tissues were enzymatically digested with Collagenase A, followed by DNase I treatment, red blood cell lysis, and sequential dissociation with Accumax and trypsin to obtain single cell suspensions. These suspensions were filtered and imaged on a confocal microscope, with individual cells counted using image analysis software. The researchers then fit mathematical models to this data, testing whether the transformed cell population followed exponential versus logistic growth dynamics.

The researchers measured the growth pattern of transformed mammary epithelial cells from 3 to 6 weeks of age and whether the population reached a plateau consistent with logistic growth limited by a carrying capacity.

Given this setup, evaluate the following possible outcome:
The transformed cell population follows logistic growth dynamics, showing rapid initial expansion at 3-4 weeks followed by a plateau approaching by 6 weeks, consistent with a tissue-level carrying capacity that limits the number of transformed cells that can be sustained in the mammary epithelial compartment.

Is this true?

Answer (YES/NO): YES